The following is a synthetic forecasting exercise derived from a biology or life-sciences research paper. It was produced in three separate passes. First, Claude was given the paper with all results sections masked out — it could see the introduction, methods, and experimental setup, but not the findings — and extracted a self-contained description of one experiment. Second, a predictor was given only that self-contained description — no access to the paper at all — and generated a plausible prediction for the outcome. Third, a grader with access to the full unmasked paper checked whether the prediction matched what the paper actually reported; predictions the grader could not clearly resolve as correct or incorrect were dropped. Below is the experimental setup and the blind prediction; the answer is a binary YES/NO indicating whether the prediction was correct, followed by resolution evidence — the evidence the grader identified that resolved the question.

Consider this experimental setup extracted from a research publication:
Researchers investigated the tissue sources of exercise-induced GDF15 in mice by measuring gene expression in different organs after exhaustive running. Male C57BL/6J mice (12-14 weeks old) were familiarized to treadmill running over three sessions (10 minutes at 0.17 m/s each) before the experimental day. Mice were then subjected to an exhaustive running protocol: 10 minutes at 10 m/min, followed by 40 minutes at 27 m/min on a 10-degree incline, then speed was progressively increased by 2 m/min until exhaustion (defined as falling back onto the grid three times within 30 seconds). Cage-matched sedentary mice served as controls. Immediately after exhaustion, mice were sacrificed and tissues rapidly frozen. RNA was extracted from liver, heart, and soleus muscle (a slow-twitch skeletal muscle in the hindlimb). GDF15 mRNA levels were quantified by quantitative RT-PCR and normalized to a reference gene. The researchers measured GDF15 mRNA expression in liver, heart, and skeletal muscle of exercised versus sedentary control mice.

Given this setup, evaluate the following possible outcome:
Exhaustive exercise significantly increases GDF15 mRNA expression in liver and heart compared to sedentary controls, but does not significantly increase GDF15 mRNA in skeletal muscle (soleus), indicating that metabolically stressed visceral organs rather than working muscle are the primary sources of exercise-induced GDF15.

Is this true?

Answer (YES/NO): NO